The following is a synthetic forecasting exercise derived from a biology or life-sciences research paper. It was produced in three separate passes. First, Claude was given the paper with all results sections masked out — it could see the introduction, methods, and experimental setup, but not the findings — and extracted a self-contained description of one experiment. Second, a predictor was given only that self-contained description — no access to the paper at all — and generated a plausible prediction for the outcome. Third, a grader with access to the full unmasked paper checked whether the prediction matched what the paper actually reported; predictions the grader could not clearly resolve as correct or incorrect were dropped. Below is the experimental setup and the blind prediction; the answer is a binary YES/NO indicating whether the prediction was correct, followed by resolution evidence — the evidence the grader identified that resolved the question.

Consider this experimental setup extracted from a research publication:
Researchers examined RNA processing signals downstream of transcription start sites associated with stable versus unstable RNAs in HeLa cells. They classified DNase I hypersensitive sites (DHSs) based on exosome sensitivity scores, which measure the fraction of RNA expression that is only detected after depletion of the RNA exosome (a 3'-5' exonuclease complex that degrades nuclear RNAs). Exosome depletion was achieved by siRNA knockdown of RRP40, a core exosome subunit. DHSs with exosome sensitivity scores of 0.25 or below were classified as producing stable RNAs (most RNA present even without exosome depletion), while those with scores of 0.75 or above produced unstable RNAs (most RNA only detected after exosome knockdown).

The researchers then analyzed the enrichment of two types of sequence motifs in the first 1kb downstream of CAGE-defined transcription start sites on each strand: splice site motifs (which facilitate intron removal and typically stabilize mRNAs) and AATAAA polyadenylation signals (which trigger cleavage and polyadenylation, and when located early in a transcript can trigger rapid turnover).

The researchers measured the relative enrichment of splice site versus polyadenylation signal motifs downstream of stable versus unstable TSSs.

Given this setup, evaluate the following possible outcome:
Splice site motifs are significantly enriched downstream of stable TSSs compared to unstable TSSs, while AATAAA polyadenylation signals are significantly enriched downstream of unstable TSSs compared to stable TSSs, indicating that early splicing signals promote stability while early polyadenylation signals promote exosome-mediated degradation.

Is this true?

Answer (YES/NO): YES